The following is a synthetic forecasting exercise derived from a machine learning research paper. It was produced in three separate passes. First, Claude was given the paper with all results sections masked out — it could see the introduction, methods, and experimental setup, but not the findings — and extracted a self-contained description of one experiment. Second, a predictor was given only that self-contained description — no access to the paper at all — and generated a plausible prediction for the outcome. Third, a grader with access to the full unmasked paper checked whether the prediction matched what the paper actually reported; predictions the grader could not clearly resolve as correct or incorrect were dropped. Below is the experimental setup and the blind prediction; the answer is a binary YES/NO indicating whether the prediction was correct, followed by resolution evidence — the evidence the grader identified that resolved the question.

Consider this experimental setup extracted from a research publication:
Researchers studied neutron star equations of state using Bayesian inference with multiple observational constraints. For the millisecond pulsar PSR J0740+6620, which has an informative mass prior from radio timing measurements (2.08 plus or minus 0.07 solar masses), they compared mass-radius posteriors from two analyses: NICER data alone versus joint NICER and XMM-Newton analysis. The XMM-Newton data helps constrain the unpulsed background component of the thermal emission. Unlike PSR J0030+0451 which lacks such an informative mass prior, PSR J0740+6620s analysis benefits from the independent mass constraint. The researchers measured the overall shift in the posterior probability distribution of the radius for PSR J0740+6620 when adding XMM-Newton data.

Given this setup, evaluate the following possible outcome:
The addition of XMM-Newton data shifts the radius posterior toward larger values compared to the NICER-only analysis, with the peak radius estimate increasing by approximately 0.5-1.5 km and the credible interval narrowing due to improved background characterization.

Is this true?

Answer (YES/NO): NO